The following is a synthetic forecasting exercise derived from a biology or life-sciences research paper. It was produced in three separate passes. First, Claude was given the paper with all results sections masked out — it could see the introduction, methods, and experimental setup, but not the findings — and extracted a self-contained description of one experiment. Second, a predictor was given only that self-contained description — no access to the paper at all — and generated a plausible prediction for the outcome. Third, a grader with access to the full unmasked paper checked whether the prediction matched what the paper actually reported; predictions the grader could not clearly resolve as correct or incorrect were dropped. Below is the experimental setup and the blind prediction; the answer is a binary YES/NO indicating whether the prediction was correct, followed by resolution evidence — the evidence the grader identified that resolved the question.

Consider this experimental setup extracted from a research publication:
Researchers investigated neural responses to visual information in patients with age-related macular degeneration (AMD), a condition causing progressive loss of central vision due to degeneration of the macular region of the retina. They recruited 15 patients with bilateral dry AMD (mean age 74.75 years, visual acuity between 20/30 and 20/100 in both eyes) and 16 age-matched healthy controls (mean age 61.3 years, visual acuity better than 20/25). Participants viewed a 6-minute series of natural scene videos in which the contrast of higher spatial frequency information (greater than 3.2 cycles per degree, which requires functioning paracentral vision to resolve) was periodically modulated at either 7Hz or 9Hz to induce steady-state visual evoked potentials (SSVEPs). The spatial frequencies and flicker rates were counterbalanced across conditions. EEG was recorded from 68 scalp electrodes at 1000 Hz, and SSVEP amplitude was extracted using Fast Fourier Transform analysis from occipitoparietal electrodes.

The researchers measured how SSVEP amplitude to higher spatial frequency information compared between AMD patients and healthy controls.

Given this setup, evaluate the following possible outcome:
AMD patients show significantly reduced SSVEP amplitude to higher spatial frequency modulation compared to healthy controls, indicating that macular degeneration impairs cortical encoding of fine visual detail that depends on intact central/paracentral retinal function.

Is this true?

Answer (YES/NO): YES